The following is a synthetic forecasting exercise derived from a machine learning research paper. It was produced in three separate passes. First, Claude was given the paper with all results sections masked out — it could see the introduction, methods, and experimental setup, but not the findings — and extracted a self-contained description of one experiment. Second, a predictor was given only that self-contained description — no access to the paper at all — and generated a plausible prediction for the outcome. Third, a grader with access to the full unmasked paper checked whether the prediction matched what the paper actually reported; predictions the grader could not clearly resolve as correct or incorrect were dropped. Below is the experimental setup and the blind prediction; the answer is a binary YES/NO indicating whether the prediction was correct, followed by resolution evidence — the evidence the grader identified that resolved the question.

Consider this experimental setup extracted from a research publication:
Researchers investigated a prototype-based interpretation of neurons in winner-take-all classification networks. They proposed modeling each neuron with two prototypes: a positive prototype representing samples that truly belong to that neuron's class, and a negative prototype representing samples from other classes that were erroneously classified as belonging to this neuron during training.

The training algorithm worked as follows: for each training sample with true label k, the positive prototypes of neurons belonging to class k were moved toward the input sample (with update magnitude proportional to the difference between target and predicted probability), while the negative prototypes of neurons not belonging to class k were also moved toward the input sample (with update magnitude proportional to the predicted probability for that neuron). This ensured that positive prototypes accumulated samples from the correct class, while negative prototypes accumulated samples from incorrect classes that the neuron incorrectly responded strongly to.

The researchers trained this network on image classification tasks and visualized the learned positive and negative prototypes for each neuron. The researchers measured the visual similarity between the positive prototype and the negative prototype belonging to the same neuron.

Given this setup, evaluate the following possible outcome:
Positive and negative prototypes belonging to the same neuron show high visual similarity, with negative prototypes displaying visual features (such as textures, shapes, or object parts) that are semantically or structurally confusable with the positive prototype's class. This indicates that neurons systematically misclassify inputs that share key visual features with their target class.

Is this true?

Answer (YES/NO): YES